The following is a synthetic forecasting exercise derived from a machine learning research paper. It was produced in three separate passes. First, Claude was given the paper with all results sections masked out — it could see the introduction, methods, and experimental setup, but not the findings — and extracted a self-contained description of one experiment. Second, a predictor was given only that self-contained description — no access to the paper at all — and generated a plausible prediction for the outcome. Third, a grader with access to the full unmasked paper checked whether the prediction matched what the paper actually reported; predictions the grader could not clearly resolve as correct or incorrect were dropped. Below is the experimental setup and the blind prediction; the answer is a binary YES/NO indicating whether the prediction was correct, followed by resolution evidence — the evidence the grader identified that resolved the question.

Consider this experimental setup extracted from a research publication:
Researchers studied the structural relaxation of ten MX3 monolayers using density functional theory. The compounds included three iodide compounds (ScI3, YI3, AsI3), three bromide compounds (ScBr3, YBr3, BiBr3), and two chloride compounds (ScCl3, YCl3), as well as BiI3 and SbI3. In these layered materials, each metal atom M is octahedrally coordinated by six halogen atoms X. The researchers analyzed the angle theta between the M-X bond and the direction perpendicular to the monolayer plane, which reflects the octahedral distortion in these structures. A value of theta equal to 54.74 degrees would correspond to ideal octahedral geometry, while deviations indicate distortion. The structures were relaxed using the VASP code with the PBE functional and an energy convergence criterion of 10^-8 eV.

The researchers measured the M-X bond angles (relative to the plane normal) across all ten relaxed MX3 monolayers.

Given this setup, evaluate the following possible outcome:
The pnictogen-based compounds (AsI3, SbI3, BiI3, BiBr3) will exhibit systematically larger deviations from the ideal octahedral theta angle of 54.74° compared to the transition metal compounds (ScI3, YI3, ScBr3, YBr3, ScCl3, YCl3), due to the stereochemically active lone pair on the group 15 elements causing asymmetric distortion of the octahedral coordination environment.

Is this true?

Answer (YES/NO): NO